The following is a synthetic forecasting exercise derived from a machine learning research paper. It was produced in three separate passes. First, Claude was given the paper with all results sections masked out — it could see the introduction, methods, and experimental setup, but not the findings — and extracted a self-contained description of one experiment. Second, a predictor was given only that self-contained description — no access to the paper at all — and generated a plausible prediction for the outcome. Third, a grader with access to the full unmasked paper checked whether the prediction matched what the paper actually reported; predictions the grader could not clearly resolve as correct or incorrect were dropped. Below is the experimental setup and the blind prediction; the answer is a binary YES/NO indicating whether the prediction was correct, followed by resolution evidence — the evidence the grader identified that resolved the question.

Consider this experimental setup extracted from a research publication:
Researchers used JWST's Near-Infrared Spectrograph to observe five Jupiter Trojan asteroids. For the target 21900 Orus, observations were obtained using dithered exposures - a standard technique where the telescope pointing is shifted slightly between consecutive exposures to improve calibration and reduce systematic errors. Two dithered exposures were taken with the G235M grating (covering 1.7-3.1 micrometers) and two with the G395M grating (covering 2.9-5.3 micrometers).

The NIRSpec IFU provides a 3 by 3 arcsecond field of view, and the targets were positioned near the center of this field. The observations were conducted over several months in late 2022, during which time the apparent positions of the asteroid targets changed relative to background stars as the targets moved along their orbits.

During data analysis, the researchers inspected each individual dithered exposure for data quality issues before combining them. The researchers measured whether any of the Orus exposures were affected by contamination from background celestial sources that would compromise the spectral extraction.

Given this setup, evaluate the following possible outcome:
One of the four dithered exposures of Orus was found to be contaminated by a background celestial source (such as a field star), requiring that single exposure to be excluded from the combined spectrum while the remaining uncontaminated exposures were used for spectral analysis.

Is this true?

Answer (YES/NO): YES